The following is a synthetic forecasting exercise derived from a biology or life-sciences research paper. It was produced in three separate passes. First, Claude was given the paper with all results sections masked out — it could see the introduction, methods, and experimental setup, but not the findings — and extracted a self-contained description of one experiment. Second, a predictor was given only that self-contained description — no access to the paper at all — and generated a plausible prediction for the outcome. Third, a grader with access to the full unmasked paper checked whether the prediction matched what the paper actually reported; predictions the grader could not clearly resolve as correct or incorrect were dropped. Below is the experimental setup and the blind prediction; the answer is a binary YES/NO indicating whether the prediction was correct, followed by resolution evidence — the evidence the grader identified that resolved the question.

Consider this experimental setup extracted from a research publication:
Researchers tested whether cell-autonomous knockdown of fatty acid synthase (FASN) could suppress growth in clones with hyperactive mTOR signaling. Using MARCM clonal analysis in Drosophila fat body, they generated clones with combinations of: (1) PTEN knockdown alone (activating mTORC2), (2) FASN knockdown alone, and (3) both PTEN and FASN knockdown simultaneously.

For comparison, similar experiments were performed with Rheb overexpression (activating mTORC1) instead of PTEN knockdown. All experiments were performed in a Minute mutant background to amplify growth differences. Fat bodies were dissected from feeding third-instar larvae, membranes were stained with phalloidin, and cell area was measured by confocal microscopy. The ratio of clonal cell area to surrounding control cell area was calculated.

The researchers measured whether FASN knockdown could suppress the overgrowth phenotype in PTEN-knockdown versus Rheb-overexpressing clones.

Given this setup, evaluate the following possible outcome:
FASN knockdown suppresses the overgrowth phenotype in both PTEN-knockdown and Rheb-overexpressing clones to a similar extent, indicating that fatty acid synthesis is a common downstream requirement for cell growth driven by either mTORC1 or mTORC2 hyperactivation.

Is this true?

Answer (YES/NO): NO